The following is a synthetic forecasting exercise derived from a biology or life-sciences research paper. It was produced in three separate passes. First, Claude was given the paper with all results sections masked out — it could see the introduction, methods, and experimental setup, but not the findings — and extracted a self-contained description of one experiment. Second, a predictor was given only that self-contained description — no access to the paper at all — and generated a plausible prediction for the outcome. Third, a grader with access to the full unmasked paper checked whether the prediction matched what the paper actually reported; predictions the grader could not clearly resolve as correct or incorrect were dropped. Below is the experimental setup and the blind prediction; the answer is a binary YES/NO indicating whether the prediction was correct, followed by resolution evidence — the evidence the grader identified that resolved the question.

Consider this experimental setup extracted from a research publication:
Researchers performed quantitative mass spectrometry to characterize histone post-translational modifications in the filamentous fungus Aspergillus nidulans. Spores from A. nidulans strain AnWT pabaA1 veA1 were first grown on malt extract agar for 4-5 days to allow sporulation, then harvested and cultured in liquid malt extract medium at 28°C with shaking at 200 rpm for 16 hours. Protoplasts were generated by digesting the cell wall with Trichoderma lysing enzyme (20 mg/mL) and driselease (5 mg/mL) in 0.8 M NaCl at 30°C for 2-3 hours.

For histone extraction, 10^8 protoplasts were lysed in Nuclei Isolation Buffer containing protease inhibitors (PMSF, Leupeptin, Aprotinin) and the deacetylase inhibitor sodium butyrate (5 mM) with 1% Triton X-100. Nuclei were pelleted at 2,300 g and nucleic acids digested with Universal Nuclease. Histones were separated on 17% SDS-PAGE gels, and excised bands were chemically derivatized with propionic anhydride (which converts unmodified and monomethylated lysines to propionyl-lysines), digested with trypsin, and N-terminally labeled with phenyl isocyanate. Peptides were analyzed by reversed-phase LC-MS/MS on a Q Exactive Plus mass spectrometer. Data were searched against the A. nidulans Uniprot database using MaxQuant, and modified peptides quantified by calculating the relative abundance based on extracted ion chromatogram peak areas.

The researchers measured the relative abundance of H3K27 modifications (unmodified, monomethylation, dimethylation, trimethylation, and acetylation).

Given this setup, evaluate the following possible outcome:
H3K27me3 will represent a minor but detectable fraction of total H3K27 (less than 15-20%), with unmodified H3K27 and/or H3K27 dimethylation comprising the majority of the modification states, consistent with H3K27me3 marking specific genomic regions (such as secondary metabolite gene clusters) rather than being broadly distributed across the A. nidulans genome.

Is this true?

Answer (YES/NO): NO